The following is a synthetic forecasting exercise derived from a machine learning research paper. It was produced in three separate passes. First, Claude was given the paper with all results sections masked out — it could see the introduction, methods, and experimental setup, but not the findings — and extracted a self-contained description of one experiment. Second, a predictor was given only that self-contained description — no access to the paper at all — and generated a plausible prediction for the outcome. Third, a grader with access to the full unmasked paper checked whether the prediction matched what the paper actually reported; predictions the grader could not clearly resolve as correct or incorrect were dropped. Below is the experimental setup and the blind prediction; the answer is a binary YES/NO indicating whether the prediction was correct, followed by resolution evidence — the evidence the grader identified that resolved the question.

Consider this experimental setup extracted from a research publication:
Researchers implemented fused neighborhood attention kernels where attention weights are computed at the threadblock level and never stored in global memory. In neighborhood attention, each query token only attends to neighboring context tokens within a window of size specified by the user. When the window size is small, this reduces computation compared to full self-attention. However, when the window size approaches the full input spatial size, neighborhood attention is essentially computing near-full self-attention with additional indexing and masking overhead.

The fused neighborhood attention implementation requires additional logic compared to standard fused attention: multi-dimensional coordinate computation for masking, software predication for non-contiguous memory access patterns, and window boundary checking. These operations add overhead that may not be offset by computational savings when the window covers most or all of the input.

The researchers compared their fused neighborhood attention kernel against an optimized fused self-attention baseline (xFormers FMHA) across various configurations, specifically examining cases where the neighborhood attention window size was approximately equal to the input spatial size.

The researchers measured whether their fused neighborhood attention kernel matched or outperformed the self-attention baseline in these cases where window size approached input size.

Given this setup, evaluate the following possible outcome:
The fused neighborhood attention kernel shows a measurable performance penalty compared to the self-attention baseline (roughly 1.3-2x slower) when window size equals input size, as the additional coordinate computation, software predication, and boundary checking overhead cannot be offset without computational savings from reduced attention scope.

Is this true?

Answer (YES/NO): NO